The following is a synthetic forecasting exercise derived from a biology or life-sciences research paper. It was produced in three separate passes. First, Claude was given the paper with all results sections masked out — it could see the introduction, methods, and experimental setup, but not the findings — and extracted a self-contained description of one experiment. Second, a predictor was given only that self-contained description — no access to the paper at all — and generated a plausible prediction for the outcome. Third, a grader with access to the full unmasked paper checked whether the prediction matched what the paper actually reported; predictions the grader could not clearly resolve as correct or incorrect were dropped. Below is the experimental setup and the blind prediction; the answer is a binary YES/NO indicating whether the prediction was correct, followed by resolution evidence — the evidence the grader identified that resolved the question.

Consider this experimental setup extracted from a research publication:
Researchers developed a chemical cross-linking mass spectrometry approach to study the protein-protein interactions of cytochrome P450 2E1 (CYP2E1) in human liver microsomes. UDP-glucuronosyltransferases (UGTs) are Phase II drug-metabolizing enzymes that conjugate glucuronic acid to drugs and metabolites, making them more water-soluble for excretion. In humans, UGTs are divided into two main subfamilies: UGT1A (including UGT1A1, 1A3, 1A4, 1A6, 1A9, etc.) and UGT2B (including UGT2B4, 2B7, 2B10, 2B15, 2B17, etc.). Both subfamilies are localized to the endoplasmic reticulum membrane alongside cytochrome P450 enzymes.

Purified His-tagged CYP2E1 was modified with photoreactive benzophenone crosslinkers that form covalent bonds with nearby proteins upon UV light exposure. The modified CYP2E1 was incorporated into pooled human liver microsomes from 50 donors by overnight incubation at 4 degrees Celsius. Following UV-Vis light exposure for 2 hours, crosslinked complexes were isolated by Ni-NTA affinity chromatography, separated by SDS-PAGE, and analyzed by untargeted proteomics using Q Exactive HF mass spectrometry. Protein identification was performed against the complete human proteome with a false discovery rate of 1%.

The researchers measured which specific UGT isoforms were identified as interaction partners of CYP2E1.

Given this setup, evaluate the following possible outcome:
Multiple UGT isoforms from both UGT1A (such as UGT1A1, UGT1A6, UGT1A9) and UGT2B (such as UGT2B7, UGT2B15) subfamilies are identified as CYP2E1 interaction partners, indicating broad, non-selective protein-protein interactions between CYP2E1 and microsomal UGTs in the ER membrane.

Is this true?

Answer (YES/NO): YES